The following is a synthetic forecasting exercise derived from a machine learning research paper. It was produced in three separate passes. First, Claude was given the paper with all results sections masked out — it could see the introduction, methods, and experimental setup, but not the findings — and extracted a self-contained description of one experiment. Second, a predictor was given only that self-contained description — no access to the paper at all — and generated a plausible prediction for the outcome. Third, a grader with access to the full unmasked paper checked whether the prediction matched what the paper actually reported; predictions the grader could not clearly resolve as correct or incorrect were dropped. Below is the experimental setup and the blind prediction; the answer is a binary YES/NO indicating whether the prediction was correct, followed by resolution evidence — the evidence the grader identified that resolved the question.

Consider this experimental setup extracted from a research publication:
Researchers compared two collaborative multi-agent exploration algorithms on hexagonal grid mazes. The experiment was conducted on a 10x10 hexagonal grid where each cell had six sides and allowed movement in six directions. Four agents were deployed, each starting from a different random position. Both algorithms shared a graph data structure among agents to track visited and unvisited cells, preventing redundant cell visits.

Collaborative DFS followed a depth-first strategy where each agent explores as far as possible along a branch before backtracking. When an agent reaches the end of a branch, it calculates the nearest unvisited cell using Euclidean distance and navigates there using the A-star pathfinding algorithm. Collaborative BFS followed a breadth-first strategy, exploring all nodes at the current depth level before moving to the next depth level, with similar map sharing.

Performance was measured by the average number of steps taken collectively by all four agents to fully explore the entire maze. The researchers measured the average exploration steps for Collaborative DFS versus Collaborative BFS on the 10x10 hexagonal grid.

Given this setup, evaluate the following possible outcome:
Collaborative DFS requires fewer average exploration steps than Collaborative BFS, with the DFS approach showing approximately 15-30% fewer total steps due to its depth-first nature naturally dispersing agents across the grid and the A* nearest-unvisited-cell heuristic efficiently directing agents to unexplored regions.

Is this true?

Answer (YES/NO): NO